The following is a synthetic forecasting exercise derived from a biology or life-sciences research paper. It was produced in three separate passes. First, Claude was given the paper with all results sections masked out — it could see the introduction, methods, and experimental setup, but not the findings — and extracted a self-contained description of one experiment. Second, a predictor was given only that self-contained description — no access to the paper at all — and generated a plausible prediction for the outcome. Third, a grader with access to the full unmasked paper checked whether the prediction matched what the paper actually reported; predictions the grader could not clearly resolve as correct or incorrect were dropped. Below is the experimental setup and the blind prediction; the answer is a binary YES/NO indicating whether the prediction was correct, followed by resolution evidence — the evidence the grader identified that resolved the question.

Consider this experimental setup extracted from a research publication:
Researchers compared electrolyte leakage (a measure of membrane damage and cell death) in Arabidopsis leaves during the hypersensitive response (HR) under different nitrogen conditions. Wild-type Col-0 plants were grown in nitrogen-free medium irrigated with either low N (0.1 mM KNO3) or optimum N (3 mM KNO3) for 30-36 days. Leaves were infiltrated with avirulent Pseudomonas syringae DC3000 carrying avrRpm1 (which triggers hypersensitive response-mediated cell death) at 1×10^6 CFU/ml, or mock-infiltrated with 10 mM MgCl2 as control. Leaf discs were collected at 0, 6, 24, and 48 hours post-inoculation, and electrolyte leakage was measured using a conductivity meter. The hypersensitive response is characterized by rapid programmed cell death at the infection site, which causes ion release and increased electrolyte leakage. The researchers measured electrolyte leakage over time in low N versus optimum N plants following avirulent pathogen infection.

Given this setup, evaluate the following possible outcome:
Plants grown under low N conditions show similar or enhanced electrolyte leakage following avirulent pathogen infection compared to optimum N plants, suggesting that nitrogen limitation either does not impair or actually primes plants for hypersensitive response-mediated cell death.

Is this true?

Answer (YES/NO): NO